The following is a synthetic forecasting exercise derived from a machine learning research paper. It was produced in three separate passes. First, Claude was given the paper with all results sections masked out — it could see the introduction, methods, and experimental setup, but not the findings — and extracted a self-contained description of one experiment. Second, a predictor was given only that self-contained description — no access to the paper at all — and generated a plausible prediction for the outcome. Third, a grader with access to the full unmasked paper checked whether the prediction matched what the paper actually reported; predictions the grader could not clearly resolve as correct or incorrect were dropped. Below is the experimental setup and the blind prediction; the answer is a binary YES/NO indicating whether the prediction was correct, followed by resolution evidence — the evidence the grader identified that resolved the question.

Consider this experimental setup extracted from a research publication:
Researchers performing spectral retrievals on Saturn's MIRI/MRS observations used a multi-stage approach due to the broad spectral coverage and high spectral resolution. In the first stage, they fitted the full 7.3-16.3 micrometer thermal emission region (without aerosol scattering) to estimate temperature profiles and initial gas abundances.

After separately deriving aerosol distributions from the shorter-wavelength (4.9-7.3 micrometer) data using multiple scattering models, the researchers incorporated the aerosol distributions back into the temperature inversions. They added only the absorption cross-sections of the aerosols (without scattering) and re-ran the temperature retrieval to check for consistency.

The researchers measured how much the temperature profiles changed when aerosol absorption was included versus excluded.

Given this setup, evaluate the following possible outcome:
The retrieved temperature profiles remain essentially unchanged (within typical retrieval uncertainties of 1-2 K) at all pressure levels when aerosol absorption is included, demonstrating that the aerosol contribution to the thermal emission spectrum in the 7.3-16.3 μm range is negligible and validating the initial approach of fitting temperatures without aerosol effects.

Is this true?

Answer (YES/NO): YES